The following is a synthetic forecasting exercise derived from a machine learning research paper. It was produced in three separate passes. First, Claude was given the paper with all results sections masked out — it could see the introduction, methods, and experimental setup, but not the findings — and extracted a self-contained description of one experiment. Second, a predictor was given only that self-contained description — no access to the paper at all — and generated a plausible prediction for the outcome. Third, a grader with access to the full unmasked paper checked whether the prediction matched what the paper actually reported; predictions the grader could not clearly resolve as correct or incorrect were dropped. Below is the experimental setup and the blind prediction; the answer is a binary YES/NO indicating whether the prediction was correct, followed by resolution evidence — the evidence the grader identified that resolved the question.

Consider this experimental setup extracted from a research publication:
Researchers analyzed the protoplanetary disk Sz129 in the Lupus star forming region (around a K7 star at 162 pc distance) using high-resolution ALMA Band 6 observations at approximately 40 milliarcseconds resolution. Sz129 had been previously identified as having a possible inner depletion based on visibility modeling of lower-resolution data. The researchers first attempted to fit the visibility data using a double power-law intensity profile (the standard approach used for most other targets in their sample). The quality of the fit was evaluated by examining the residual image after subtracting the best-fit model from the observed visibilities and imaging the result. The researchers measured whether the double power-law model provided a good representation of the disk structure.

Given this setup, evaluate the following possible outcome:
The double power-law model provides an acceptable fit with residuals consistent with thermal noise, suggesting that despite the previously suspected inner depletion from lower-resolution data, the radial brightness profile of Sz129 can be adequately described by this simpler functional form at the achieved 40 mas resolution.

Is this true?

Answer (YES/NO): NO